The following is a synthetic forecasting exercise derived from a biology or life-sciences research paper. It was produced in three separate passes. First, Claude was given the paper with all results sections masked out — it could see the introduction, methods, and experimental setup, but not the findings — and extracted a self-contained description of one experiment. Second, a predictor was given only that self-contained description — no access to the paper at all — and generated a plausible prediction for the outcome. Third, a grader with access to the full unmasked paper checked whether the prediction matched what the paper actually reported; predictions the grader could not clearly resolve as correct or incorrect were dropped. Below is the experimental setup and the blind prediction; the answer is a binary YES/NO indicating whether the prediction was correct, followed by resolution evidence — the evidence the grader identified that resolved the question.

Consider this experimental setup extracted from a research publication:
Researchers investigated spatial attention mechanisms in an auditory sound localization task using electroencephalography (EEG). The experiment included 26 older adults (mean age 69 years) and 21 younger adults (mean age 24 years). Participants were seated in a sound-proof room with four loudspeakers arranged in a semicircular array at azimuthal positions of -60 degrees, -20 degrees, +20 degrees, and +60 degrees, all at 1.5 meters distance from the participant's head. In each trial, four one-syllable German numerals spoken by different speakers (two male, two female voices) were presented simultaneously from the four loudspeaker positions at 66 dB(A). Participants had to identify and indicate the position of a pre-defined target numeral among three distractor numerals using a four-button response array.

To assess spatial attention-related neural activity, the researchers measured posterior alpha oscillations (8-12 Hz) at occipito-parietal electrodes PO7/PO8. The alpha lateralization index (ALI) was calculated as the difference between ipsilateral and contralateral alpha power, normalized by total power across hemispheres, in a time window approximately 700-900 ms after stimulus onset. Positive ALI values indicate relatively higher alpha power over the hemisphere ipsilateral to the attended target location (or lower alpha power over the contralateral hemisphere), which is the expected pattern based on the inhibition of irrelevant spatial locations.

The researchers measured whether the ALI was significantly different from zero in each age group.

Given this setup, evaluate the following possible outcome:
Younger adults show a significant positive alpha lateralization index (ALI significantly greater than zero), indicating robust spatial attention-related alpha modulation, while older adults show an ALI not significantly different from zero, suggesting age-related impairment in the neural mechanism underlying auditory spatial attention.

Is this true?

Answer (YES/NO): NO